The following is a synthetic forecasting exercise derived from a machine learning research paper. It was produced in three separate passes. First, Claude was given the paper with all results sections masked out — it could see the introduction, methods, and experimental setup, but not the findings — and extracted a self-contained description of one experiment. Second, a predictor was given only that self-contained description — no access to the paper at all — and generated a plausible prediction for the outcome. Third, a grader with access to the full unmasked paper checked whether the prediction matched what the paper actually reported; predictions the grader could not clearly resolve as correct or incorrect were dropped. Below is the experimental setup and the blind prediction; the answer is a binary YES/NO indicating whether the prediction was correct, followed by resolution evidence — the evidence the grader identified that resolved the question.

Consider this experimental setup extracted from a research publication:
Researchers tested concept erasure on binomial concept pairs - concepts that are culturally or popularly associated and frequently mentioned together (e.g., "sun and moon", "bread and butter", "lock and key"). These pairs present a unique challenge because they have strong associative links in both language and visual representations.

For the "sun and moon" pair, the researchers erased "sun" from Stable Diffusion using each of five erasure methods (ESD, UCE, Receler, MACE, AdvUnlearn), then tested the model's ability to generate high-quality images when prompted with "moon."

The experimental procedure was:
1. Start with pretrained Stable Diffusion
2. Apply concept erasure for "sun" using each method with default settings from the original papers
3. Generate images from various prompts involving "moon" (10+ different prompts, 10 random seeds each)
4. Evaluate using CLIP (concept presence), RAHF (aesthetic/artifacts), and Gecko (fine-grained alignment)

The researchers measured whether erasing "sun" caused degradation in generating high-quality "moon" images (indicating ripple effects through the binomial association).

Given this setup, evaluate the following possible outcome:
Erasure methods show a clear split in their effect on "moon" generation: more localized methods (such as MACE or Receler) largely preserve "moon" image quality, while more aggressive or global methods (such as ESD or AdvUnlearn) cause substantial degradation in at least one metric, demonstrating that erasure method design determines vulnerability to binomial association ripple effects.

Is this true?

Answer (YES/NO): NO